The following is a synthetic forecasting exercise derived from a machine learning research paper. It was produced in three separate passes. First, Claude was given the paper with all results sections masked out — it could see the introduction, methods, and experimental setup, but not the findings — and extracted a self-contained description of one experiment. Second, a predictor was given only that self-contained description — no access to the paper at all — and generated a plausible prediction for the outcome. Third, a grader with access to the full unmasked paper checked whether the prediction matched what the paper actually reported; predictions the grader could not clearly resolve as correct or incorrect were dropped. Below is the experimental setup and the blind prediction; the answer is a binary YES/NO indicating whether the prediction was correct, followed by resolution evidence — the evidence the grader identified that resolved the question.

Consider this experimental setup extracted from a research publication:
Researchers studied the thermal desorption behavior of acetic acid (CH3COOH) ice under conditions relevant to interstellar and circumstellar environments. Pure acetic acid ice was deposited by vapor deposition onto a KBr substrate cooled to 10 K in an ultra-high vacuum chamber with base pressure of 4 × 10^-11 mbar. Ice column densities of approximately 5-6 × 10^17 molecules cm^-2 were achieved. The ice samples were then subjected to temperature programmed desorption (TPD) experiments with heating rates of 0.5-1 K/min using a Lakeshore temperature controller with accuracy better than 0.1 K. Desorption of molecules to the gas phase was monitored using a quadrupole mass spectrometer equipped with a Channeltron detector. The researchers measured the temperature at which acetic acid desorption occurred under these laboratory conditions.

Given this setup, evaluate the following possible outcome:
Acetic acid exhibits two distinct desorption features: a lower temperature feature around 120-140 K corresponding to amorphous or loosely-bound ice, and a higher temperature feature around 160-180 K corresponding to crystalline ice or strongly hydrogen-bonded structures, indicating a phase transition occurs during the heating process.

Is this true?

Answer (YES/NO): NO